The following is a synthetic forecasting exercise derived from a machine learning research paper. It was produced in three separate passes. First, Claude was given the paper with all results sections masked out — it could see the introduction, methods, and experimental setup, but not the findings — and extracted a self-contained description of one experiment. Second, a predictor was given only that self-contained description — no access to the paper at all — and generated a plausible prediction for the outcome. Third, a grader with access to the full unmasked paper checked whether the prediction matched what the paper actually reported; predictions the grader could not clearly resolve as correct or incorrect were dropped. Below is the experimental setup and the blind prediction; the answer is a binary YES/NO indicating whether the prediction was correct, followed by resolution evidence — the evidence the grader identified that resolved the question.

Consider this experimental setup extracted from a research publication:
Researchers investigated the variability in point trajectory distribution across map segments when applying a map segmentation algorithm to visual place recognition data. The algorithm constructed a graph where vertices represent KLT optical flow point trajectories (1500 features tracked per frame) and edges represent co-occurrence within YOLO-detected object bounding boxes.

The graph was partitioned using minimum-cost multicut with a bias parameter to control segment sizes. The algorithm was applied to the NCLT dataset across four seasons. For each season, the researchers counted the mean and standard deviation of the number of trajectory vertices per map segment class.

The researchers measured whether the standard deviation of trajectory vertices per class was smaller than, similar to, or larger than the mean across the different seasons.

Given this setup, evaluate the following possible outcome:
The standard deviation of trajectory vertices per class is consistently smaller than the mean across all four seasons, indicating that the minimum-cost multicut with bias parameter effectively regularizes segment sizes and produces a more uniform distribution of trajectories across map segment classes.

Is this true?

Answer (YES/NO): NO